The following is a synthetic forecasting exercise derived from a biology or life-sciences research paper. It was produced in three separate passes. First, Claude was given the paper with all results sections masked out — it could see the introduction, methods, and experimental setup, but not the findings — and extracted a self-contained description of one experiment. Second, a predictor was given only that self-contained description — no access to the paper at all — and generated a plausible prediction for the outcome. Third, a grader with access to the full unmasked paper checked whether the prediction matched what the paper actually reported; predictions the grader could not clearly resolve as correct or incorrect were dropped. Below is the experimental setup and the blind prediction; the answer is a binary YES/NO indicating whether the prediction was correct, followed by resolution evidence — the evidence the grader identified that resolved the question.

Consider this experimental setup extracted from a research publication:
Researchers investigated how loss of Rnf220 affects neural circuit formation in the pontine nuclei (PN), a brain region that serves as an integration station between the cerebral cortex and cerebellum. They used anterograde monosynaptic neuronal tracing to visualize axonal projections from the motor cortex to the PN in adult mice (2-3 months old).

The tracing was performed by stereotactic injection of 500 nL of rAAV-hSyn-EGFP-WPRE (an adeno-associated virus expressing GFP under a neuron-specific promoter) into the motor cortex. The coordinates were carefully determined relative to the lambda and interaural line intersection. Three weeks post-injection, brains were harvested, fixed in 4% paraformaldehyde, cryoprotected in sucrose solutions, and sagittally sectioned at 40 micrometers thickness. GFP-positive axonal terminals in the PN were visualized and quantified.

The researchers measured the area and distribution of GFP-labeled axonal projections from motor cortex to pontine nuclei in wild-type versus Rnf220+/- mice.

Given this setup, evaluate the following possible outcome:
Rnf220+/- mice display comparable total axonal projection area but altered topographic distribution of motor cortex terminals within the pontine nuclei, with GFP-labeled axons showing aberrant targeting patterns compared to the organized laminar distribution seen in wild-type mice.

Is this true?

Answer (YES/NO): NO